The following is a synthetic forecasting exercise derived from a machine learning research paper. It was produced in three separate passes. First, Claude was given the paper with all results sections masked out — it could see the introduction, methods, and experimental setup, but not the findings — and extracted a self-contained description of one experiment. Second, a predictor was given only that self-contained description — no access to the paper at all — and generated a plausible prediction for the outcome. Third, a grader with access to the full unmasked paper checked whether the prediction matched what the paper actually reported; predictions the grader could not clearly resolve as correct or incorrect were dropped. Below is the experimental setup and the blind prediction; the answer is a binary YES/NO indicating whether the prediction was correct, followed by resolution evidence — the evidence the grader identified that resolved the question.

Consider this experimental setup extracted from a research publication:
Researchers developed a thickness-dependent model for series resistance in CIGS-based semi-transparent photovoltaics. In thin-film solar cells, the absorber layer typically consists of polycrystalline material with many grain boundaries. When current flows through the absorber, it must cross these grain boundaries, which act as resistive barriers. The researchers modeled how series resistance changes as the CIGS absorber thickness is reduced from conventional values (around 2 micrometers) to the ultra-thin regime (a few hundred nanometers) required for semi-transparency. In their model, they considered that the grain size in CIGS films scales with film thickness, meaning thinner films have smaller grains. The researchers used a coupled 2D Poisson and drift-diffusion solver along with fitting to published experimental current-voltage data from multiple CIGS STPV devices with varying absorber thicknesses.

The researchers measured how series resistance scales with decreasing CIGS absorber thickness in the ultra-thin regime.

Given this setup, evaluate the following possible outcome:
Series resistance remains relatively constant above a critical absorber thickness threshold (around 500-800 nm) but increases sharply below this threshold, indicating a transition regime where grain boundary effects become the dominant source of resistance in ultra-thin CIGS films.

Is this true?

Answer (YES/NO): YES